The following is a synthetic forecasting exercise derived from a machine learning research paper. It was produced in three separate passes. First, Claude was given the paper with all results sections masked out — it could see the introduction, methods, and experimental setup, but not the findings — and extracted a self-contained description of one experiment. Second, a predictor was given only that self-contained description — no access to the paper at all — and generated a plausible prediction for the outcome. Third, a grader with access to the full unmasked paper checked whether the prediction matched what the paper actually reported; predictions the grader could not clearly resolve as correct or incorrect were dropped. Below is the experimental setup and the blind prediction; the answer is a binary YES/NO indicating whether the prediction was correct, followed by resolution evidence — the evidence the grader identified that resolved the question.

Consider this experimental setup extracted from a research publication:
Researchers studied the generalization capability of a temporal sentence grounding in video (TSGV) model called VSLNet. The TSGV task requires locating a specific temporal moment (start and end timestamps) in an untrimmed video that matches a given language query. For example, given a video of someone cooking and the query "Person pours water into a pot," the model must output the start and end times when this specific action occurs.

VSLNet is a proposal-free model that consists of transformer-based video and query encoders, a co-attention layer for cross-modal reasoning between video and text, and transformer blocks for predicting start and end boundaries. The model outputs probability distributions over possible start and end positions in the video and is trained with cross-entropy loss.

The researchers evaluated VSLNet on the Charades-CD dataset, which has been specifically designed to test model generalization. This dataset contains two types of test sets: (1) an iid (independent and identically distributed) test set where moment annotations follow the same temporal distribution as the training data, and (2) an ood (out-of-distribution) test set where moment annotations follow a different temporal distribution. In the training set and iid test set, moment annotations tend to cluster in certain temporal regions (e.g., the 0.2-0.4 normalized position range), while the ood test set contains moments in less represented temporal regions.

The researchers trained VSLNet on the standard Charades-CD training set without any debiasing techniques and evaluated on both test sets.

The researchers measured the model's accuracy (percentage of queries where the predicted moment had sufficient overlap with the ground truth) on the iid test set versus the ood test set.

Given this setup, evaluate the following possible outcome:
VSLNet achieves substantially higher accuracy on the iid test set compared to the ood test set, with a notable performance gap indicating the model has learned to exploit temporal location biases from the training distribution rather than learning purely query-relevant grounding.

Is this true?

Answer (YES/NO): YES